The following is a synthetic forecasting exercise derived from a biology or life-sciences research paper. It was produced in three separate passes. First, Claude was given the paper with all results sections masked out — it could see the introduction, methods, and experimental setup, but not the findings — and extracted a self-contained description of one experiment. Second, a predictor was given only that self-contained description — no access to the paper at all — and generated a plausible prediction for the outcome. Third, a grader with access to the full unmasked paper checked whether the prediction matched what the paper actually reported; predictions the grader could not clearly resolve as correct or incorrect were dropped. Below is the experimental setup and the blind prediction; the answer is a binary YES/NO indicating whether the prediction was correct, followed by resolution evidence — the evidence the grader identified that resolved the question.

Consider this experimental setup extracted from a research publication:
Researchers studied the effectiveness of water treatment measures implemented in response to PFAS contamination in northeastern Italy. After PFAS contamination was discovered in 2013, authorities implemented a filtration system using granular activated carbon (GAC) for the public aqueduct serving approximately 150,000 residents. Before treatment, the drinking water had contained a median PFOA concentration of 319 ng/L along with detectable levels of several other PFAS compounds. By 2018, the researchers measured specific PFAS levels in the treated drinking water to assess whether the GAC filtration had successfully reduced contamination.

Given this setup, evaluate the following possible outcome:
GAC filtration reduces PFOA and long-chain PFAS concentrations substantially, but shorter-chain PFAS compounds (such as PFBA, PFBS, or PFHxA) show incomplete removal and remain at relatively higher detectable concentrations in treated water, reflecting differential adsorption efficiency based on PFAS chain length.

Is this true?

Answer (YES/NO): NO